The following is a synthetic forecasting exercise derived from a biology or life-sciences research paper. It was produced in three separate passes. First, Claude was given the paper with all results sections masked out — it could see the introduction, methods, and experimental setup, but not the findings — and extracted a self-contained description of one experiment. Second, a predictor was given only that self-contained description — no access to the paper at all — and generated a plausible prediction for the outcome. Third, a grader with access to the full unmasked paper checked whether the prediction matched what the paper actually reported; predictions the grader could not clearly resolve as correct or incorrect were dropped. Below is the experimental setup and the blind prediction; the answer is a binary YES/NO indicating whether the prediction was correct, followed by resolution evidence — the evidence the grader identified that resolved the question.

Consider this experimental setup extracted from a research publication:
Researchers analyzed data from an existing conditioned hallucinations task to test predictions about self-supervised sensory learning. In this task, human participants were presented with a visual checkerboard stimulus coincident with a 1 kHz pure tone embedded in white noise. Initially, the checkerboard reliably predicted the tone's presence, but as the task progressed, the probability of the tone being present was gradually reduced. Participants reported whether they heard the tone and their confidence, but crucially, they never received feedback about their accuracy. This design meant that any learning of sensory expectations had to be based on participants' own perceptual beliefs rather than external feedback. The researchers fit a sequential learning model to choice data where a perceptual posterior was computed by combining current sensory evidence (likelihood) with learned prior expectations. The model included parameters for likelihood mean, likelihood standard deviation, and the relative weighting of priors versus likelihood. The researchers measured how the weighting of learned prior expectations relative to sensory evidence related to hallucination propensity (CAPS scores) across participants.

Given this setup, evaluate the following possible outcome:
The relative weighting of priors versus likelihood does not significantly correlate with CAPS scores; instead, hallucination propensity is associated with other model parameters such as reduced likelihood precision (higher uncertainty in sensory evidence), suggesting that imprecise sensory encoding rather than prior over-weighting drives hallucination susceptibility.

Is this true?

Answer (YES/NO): NO